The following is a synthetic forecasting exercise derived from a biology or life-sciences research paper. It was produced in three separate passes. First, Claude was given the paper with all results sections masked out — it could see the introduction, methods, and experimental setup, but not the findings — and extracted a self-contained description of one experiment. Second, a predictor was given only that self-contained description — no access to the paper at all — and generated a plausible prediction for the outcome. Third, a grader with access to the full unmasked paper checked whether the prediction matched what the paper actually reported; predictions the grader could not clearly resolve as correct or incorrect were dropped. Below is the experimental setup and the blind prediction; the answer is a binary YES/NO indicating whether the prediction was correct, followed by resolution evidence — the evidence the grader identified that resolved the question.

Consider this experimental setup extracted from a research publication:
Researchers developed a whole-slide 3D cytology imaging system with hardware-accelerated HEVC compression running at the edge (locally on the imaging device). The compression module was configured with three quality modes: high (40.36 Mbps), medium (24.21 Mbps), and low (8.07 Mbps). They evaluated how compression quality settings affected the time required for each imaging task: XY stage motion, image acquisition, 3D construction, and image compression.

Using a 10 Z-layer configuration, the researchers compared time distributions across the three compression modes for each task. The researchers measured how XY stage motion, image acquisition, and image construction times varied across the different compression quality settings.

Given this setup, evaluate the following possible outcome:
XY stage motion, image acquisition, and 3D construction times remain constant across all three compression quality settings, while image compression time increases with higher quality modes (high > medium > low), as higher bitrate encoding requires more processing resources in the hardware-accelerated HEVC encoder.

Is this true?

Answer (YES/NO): YES